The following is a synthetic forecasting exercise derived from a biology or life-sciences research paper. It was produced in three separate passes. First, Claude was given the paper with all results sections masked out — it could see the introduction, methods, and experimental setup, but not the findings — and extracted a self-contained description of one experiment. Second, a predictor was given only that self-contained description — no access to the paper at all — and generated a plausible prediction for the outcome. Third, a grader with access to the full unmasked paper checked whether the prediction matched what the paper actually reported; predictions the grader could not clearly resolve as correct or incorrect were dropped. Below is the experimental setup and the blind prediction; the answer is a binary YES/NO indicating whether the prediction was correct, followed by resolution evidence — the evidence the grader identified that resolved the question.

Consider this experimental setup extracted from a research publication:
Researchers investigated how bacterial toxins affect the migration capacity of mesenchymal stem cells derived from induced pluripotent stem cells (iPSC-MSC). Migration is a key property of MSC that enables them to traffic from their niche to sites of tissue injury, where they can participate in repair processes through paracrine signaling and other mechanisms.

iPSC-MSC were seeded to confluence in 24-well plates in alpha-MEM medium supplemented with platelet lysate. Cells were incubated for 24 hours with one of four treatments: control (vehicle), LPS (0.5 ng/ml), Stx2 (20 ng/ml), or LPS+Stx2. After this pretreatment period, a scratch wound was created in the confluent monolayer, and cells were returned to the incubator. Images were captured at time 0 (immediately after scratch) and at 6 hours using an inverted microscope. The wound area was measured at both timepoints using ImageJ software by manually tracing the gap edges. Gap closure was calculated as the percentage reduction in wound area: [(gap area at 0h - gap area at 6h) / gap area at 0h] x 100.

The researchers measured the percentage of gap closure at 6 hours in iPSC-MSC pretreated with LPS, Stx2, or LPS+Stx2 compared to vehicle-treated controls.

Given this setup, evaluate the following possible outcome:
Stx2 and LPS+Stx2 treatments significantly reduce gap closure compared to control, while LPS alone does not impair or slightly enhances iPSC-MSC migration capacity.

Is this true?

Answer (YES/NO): NO